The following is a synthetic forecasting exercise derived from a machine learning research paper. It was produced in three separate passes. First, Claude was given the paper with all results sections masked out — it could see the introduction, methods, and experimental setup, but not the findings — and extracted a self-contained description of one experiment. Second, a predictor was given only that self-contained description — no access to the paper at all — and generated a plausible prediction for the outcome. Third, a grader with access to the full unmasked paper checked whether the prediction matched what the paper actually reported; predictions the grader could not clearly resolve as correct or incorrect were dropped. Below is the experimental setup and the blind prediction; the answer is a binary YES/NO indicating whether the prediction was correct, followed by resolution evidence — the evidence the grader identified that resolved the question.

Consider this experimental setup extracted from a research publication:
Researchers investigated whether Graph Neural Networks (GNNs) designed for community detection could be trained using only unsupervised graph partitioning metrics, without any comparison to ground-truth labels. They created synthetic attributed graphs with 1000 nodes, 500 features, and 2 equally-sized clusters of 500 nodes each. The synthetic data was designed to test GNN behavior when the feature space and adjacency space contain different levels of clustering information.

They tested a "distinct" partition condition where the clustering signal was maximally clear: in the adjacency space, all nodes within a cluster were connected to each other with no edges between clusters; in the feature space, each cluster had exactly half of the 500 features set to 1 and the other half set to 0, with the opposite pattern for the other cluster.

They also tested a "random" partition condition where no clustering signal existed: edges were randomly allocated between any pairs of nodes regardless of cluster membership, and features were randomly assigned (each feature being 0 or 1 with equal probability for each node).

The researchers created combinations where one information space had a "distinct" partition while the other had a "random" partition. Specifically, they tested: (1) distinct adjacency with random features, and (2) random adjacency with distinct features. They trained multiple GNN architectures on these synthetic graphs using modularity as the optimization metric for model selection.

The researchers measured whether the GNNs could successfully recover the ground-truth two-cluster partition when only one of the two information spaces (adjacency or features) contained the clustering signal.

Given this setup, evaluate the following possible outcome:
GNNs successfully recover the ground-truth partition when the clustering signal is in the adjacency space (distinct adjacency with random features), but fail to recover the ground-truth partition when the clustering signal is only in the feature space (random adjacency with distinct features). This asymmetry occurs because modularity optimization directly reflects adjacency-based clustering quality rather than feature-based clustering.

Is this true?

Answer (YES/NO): YES